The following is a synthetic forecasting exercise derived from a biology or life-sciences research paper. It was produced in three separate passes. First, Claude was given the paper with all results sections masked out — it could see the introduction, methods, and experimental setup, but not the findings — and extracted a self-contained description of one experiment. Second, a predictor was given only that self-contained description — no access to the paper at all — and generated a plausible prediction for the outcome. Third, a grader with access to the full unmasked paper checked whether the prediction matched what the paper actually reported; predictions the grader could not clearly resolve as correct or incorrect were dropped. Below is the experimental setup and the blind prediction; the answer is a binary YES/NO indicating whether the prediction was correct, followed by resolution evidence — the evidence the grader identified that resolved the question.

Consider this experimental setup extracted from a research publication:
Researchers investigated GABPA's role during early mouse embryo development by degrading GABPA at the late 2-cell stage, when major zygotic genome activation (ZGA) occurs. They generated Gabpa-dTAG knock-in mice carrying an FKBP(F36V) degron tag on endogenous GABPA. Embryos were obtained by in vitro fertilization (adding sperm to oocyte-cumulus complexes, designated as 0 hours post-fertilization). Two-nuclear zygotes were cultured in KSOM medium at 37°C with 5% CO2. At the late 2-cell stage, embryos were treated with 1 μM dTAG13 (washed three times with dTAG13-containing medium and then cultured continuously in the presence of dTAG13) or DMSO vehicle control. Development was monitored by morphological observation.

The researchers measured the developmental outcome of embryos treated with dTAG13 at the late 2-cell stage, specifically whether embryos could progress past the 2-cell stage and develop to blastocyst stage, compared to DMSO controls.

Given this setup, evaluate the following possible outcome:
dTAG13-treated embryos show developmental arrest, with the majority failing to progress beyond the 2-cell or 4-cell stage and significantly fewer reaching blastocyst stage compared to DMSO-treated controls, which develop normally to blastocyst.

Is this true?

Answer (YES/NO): NO